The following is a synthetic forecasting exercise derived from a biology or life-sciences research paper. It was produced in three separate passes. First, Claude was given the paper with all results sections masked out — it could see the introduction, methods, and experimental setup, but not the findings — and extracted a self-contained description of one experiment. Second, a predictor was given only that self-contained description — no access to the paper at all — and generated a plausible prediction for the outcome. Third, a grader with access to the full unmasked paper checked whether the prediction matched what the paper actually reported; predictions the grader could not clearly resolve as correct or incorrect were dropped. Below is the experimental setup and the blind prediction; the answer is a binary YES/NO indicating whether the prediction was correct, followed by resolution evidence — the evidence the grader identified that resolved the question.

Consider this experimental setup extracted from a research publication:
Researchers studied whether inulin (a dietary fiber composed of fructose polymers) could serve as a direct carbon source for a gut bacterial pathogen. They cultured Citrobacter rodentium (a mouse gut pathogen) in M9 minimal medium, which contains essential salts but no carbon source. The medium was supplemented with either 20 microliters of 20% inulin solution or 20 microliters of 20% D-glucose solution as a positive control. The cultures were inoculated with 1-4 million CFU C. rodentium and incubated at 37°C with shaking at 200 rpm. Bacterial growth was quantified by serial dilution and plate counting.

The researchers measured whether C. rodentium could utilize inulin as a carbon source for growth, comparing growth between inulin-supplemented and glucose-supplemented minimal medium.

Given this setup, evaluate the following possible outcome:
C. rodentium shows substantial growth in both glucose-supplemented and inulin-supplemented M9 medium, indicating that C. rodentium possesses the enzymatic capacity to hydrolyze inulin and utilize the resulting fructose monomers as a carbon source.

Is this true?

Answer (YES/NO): NO